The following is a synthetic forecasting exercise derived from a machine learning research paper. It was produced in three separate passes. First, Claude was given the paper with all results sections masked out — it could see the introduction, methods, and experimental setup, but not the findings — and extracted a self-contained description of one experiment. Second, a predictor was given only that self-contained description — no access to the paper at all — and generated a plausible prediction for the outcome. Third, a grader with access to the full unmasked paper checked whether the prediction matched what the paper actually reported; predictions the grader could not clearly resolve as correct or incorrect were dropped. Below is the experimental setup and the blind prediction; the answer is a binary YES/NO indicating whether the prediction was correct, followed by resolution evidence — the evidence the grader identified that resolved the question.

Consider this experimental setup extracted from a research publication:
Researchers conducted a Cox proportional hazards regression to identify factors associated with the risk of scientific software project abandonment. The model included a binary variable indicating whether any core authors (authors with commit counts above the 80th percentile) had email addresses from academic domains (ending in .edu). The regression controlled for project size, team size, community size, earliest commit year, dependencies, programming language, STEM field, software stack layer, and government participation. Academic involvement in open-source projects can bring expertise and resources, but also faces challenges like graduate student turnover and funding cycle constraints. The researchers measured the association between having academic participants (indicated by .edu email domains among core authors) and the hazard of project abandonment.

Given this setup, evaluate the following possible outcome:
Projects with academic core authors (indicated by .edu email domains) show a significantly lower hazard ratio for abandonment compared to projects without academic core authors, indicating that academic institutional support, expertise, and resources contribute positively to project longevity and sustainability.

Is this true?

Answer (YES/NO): NO